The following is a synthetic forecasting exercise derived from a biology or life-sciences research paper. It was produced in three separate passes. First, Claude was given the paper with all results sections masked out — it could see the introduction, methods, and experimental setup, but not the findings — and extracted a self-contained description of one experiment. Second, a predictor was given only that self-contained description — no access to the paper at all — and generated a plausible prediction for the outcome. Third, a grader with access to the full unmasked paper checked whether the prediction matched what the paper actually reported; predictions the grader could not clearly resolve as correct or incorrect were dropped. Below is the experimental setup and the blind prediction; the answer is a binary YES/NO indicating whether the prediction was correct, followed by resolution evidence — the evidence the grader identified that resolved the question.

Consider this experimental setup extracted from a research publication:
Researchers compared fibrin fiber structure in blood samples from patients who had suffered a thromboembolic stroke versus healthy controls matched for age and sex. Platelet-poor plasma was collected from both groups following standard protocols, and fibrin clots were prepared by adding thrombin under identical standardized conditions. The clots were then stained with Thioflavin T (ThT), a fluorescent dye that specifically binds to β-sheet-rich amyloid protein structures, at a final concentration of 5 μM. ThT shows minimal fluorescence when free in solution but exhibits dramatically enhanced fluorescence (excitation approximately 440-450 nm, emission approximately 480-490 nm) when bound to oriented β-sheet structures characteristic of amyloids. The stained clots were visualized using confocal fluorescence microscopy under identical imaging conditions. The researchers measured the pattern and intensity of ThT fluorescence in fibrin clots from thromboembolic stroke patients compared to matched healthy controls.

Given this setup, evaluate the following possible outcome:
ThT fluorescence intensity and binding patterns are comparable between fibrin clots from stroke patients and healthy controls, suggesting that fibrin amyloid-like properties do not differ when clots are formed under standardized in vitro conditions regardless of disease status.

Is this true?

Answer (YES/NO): NO